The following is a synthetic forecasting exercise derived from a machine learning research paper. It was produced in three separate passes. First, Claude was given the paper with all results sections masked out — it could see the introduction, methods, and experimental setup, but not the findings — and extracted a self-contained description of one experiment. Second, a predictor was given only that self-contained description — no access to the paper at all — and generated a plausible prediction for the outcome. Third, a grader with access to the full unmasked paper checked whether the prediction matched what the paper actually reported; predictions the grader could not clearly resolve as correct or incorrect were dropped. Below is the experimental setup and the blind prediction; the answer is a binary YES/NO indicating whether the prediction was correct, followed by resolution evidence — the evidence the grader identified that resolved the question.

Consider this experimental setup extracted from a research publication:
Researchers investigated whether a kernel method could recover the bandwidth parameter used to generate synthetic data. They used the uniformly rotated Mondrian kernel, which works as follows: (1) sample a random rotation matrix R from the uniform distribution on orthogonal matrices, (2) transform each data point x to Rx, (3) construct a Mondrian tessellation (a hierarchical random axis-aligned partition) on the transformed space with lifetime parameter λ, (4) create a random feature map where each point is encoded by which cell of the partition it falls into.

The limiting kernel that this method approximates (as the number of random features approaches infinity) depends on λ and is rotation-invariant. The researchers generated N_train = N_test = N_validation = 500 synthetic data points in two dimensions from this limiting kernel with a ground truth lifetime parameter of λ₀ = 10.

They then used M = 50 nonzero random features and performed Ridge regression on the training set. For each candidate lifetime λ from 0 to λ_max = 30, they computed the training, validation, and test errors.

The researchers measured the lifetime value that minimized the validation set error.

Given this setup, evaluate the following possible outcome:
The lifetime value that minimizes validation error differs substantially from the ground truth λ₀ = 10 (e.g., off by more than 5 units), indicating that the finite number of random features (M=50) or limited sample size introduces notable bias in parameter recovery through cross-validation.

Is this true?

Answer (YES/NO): YES